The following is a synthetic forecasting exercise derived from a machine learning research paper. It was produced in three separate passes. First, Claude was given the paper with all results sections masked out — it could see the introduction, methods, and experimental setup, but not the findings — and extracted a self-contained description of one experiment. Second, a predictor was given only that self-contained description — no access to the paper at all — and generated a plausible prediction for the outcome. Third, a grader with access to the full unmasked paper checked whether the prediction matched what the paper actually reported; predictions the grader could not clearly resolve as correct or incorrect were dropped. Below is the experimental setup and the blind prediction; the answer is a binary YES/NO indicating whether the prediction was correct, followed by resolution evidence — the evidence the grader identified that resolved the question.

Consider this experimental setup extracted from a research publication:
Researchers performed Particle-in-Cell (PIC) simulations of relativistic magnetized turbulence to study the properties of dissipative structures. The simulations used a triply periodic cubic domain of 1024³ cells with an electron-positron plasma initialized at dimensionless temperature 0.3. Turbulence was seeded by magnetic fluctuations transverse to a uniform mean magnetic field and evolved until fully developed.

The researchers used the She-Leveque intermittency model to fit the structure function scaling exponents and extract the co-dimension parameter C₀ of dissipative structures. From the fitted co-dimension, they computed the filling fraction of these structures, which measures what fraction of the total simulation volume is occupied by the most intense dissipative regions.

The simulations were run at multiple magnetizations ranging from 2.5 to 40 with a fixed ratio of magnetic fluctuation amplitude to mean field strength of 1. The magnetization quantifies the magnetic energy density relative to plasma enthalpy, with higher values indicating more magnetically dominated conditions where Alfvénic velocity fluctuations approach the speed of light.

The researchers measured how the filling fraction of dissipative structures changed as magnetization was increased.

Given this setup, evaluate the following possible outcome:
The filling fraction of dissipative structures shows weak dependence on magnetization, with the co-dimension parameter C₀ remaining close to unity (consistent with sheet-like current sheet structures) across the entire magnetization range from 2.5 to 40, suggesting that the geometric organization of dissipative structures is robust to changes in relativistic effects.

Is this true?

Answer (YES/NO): NO